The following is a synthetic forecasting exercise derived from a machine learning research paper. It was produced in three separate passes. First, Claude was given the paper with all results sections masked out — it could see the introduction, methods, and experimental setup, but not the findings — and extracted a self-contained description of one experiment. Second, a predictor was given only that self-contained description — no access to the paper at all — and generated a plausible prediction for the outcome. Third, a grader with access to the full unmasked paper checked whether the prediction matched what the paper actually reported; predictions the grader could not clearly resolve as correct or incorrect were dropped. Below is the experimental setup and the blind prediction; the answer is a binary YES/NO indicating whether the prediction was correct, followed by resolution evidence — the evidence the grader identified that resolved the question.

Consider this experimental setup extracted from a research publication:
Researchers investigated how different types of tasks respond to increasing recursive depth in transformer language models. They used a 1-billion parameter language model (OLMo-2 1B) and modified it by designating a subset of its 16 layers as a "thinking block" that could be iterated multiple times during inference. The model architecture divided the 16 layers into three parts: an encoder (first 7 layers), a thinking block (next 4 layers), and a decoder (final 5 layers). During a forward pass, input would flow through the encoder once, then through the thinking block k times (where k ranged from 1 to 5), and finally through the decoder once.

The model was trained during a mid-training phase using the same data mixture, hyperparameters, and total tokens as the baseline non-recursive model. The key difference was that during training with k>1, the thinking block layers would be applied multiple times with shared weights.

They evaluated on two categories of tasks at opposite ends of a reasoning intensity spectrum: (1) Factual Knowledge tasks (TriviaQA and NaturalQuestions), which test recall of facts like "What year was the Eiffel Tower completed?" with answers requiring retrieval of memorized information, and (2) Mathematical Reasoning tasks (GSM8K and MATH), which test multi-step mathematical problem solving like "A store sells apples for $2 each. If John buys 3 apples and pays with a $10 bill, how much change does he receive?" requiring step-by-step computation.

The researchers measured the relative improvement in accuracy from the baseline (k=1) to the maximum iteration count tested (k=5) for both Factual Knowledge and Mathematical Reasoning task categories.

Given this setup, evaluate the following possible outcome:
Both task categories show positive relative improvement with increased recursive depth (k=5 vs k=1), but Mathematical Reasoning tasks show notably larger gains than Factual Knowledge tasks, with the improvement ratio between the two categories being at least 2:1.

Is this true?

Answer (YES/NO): YES